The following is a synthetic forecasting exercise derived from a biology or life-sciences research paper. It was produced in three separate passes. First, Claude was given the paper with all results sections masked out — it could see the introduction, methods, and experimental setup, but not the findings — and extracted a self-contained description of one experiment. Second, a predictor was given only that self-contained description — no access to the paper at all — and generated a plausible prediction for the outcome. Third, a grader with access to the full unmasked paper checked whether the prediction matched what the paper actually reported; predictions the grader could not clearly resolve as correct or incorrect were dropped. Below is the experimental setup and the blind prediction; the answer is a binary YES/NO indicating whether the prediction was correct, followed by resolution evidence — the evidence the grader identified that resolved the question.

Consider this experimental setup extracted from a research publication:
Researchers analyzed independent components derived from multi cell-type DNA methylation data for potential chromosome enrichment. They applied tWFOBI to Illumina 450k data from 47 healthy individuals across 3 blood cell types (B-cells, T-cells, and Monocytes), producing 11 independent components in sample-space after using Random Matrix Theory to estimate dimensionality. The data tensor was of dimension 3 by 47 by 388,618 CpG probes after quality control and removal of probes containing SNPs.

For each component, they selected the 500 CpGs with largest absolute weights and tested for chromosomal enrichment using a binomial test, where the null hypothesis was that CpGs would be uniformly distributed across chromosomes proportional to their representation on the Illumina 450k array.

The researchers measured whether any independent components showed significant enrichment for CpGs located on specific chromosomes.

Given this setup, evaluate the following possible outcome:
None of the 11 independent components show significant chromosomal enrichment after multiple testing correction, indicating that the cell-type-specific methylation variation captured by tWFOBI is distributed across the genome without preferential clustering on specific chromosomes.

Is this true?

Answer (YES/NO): NO